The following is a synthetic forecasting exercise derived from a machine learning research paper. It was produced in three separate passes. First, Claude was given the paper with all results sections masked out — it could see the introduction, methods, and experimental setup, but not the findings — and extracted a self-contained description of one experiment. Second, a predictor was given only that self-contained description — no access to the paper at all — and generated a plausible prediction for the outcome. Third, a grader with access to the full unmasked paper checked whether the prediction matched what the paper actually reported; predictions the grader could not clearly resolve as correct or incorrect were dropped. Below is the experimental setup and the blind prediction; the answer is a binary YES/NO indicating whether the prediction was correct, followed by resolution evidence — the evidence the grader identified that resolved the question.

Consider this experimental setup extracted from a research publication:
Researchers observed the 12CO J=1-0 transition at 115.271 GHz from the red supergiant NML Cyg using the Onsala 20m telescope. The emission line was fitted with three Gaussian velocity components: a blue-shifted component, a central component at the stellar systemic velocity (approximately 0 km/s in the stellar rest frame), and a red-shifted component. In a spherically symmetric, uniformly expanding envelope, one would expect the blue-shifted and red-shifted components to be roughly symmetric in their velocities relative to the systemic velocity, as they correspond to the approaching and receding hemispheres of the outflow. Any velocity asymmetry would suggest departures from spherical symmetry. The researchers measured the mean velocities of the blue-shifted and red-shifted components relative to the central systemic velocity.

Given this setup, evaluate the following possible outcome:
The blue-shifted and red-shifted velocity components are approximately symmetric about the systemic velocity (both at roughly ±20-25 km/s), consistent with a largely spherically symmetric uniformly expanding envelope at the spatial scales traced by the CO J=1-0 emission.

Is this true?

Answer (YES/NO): NO